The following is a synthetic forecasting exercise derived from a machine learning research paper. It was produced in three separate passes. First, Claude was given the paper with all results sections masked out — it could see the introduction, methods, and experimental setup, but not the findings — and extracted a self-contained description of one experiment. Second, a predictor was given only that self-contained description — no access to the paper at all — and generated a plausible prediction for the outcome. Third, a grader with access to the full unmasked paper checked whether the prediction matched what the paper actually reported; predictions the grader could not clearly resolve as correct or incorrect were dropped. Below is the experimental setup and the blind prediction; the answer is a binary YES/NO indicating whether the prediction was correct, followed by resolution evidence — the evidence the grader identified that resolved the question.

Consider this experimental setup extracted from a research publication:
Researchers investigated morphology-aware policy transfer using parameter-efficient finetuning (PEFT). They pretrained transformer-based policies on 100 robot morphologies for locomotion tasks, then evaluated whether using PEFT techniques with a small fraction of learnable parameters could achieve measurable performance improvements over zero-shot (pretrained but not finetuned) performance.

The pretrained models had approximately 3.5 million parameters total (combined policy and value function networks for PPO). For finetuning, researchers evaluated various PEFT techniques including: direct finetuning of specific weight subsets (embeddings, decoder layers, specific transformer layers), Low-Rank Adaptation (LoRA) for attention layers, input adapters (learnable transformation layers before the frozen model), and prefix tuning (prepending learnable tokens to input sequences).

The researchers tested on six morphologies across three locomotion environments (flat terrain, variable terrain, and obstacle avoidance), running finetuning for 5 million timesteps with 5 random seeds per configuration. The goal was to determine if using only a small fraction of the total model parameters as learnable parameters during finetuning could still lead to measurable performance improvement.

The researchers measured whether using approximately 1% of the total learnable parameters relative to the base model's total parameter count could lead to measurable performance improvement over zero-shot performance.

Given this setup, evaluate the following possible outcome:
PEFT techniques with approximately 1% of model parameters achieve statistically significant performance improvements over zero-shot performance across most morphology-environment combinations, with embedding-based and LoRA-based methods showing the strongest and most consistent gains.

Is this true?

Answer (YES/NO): NO